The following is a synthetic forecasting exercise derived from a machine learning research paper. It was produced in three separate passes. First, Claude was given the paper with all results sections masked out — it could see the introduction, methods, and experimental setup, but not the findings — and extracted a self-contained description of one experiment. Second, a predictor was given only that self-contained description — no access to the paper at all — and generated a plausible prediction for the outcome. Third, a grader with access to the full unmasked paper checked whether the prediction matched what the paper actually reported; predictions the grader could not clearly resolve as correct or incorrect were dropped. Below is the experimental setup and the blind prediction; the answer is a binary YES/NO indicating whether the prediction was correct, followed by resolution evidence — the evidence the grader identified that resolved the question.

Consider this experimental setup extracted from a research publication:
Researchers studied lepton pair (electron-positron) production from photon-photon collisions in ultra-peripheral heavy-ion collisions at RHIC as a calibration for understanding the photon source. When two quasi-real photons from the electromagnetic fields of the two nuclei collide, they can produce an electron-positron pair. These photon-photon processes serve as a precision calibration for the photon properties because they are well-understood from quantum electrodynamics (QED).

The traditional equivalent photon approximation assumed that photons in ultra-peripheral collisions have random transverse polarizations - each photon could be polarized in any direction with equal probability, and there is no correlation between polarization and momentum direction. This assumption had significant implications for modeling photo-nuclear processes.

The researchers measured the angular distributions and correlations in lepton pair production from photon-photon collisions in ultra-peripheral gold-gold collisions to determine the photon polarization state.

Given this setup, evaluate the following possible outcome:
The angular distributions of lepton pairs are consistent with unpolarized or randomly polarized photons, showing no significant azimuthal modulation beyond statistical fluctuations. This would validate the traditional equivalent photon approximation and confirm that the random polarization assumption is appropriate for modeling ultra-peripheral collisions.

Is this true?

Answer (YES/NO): NO